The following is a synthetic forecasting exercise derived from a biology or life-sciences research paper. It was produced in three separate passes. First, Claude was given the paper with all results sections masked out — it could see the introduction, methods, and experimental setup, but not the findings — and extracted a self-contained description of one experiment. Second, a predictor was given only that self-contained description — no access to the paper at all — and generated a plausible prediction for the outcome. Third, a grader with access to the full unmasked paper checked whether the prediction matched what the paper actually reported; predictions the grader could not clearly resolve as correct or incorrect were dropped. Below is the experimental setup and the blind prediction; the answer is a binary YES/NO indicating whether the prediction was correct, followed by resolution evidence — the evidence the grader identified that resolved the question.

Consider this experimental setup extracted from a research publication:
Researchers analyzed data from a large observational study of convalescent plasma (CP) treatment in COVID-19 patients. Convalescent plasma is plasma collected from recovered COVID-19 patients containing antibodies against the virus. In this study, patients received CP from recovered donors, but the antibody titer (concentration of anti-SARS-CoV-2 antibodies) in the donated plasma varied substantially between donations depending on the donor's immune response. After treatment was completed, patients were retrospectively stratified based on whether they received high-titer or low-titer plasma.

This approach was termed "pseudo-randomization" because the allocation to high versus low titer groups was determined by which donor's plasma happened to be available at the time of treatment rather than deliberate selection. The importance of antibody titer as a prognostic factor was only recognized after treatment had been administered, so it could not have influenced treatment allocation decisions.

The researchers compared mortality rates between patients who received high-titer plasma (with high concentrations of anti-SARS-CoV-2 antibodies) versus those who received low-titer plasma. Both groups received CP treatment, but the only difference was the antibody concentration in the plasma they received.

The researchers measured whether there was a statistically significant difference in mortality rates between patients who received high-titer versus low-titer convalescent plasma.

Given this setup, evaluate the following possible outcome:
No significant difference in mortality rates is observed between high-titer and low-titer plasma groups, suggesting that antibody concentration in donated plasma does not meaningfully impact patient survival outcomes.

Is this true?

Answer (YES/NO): NO